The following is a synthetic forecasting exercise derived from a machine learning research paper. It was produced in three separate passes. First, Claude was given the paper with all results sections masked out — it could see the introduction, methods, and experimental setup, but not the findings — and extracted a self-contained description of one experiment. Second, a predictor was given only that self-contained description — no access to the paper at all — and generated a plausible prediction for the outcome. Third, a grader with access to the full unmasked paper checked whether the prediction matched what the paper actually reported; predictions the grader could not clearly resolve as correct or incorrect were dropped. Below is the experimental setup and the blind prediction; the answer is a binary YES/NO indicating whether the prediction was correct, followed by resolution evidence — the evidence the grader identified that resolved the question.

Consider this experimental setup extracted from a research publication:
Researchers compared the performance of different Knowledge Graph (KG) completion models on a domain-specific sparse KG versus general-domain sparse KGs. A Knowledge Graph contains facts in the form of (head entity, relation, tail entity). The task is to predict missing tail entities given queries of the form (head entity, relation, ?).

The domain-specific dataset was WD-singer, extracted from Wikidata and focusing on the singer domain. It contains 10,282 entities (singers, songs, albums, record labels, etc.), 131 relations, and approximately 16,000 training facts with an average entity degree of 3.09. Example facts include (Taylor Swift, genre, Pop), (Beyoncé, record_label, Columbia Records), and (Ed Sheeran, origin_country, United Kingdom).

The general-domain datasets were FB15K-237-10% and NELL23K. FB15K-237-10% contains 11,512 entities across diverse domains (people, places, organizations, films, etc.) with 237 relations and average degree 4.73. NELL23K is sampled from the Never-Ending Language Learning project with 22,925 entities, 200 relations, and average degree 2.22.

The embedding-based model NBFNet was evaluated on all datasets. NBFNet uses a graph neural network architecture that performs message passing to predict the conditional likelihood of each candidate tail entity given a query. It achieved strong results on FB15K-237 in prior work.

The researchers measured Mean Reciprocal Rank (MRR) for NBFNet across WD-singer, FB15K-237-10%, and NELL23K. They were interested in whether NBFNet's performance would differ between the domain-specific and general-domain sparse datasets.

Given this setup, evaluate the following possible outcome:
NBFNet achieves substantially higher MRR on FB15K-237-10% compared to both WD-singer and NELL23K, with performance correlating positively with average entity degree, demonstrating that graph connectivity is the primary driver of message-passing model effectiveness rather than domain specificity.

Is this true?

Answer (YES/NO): NO